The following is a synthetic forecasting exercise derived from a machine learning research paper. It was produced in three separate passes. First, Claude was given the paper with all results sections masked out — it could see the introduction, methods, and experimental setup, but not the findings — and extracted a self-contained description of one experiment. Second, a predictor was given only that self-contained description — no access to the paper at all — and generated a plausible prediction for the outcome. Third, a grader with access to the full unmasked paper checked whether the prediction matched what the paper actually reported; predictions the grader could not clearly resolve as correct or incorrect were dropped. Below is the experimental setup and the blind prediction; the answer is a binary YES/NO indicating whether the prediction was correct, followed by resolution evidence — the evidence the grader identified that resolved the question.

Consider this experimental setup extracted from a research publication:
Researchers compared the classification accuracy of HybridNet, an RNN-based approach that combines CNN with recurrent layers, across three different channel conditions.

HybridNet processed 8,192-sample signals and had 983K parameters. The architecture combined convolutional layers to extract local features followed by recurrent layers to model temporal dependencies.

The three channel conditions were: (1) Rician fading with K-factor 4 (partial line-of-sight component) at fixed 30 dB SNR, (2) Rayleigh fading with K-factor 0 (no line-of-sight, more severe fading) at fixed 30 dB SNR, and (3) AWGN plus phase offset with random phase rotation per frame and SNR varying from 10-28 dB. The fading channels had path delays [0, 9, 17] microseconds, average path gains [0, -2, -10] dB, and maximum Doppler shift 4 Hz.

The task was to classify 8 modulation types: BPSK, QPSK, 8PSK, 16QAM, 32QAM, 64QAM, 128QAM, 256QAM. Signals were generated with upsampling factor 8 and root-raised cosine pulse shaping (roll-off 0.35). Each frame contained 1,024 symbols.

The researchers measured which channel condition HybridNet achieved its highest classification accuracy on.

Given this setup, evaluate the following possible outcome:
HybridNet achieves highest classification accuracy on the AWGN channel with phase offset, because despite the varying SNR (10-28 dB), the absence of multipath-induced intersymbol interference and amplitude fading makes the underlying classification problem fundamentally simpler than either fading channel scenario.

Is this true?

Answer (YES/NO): YES